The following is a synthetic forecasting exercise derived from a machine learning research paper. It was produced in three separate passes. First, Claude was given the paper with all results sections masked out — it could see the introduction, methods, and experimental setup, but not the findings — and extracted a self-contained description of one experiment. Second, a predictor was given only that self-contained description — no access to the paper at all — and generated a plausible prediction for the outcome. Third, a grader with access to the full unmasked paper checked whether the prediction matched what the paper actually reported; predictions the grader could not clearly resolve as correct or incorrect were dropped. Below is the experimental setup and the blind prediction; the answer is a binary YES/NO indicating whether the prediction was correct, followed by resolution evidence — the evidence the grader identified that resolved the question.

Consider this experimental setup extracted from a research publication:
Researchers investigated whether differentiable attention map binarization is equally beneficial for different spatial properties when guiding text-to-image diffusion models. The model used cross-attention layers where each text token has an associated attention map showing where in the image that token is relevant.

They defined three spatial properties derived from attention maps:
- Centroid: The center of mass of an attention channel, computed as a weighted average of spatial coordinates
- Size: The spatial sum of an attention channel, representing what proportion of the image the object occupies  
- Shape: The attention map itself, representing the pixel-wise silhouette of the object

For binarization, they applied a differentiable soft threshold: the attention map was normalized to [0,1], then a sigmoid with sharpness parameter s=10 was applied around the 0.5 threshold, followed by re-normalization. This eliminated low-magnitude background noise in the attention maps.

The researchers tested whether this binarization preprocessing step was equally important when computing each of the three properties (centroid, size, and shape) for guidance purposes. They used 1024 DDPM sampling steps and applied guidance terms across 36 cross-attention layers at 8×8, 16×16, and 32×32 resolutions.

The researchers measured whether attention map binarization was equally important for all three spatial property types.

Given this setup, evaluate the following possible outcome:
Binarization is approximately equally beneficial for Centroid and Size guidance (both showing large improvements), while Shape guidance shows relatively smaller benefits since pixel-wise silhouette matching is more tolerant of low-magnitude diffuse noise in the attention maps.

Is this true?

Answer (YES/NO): NO